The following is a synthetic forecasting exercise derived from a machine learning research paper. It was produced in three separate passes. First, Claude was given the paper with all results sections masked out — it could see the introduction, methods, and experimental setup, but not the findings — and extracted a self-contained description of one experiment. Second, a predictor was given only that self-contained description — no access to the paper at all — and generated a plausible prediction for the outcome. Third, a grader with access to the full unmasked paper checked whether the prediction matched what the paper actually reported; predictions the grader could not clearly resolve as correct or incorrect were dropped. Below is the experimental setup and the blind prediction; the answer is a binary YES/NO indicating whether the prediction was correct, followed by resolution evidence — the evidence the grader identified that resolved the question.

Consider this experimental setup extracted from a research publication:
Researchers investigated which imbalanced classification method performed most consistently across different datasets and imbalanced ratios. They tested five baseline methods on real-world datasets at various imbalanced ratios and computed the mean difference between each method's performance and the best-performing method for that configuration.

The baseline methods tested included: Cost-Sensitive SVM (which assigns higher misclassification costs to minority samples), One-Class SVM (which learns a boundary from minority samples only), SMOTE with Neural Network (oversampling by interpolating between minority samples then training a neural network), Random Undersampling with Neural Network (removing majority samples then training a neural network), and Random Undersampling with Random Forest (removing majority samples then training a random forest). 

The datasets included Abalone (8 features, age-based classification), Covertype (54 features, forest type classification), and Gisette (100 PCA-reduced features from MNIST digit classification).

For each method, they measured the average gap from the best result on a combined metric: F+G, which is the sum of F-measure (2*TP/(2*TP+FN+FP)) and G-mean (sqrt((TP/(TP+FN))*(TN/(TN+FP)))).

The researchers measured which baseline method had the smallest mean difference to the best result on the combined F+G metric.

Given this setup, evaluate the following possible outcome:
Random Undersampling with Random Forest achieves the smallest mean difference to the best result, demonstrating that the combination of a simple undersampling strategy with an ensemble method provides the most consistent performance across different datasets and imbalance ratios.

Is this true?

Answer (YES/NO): NO